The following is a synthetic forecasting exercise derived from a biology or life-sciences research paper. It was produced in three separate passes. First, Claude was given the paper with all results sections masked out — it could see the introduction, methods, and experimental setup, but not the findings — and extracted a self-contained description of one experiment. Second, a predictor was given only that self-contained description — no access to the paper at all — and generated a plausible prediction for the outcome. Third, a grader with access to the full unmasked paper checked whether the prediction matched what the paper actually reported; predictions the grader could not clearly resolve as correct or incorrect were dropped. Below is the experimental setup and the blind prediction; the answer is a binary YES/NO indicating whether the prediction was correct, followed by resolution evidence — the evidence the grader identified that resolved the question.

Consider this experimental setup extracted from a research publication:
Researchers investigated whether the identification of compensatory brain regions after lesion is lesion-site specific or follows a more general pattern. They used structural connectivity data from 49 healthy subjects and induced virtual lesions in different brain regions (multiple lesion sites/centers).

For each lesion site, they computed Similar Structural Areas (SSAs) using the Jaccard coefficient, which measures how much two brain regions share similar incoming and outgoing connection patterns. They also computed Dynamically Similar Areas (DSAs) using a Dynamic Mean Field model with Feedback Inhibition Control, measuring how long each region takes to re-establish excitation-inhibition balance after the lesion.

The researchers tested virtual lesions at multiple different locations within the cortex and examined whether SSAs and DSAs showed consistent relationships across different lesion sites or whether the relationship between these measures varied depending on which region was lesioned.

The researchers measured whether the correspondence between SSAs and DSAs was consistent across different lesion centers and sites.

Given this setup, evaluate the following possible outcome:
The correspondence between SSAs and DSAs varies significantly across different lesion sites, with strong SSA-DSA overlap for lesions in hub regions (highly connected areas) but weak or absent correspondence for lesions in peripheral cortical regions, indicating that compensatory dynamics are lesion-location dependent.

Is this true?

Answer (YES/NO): NO